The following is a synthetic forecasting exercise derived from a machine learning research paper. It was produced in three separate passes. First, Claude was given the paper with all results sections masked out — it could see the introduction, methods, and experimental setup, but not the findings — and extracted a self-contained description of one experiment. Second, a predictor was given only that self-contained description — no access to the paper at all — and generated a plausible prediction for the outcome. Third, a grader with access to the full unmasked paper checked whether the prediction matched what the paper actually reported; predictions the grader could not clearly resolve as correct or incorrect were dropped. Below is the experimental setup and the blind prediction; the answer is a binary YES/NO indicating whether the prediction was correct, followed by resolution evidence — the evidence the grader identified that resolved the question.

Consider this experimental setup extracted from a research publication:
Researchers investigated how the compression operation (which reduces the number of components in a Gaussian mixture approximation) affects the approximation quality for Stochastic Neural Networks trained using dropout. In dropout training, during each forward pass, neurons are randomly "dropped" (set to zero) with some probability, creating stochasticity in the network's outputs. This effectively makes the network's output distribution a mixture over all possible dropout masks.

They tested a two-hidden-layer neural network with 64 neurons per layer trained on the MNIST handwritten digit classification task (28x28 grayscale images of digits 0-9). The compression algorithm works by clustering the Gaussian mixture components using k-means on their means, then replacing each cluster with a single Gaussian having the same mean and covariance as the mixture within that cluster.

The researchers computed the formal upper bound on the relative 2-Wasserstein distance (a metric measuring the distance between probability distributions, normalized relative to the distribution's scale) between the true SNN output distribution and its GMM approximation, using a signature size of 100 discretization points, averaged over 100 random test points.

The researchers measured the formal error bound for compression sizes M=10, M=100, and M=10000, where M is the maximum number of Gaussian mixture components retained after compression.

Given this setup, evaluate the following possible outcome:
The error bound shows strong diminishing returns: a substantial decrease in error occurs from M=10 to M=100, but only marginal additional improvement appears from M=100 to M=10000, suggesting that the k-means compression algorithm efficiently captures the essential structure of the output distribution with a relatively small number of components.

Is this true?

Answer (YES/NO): NO